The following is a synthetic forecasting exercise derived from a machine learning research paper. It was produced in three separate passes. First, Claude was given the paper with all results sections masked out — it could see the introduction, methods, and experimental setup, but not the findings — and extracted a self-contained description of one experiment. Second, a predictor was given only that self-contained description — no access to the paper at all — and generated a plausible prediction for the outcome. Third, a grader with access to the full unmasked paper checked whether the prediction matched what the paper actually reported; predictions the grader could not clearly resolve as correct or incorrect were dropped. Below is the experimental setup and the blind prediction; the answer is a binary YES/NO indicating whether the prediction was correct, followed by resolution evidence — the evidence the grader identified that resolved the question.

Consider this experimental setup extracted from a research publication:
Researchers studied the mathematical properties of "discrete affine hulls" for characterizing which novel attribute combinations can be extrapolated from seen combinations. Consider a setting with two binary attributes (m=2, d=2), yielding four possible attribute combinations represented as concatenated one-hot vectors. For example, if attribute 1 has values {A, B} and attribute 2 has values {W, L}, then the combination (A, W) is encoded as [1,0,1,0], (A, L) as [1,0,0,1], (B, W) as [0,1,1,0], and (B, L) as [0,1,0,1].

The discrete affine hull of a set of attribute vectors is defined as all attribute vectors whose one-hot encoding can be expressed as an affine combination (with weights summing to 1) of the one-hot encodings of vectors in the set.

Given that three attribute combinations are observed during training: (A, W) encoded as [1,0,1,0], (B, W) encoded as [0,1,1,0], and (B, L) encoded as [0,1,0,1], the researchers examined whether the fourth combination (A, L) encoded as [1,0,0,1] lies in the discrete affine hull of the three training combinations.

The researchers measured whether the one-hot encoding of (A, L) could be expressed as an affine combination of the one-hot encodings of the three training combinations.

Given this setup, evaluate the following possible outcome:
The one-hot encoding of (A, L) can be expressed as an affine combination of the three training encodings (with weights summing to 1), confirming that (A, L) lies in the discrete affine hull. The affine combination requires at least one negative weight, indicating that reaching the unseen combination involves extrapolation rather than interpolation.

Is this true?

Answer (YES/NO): YES